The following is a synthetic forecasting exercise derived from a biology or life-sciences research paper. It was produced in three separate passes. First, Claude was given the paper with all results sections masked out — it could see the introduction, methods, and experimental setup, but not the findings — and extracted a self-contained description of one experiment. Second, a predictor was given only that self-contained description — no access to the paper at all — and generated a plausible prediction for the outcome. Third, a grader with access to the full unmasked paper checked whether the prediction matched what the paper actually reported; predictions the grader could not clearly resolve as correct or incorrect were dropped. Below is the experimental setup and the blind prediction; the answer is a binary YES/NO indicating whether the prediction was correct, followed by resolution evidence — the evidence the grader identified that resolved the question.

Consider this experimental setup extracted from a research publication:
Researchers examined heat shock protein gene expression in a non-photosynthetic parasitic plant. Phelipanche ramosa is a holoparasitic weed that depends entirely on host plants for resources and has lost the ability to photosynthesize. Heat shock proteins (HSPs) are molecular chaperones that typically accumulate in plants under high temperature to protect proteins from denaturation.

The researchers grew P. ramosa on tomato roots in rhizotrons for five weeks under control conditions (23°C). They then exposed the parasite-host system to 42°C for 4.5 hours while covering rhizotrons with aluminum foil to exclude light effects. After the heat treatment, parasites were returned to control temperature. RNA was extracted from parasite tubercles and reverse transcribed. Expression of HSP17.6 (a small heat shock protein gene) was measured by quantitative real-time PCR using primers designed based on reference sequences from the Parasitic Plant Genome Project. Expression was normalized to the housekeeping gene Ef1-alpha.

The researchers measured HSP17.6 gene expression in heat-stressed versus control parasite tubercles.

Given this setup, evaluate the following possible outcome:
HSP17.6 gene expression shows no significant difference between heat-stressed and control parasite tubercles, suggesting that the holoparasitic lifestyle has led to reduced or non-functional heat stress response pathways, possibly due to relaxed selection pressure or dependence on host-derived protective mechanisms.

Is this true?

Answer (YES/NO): NO